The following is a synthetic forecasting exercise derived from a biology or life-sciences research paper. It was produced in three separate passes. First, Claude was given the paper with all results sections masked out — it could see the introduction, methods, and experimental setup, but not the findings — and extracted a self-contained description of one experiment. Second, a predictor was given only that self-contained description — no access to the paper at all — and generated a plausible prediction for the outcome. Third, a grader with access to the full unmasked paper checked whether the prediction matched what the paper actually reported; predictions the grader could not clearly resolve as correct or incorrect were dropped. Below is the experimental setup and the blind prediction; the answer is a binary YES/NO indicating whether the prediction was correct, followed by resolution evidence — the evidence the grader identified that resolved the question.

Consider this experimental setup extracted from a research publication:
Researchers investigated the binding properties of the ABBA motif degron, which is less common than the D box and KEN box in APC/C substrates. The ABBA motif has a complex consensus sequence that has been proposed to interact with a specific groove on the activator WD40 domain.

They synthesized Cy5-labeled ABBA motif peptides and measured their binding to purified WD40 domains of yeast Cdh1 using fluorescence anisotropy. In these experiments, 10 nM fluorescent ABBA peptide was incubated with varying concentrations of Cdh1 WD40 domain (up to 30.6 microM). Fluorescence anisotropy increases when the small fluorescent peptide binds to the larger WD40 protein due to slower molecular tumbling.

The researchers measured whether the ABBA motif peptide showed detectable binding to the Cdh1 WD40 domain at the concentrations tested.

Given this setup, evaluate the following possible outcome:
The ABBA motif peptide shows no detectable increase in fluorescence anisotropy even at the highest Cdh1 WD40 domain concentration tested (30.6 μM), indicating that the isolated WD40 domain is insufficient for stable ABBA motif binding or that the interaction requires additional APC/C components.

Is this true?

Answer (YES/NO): NO